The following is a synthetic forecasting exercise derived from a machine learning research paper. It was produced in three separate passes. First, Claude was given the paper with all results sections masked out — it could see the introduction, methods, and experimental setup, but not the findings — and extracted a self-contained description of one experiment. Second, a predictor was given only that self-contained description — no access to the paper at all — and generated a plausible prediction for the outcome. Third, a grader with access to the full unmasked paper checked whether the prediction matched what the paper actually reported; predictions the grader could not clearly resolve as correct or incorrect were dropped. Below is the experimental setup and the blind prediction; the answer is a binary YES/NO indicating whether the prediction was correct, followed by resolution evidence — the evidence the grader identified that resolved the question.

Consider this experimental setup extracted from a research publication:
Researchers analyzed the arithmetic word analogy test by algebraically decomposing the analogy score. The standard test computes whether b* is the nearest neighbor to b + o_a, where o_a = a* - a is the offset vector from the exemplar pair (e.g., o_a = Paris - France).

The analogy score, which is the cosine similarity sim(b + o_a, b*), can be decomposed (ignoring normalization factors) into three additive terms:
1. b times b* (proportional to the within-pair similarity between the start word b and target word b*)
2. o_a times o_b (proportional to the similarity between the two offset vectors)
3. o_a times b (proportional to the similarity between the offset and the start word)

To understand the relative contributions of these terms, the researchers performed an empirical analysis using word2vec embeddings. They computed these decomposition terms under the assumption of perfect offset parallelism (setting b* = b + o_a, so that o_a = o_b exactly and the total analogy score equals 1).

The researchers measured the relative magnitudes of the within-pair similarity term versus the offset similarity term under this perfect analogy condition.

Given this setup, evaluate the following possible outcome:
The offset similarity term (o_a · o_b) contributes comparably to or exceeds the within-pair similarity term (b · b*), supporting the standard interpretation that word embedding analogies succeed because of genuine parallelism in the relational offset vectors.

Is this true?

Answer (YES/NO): NO